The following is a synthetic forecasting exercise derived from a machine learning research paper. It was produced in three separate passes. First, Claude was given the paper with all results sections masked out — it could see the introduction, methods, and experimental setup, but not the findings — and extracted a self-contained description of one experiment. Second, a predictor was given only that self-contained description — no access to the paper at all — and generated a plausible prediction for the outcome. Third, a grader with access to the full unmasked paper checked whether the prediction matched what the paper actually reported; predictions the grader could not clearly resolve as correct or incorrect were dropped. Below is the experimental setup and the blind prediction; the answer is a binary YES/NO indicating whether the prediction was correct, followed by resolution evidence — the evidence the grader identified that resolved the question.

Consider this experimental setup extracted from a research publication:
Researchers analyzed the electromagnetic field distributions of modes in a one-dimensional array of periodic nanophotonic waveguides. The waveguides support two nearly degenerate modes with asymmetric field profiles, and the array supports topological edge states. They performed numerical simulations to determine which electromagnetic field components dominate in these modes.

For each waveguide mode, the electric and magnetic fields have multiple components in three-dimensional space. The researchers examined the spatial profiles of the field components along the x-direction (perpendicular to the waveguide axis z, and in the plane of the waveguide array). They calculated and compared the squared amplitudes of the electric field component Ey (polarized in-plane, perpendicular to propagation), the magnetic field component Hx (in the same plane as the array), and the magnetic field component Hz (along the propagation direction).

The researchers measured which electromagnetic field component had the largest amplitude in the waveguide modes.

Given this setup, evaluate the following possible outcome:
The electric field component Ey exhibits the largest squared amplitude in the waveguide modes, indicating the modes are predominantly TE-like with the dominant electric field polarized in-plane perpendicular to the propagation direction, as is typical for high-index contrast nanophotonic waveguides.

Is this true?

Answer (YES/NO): YES